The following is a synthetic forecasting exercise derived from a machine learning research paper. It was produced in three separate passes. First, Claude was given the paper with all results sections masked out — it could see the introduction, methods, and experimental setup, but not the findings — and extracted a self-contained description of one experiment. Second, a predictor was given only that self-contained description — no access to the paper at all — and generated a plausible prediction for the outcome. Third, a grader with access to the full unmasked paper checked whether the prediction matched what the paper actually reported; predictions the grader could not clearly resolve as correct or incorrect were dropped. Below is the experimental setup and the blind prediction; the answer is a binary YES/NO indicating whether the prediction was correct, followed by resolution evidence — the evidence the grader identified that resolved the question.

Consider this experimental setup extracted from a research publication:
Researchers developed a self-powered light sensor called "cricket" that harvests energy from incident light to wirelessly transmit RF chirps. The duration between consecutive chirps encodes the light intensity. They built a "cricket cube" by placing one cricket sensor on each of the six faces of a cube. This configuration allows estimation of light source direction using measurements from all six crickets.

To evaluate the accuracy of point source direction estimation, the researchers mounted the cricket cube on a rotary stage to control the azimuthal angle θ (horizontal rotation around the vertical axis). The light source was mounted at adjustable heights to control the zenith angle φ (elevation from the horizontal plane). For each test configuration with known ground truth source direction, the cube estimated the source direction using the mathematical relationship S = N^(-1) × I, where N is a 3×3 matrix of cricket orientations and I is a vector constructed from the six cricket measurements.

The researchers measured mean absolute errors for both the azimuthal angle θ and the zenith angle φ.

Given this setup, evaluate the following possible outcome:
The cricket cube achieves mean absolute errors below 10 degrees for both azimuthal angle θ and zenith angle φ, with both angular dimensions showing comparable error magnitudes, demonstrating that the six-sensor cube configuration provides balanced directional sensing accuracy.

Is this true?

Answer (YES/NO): NO